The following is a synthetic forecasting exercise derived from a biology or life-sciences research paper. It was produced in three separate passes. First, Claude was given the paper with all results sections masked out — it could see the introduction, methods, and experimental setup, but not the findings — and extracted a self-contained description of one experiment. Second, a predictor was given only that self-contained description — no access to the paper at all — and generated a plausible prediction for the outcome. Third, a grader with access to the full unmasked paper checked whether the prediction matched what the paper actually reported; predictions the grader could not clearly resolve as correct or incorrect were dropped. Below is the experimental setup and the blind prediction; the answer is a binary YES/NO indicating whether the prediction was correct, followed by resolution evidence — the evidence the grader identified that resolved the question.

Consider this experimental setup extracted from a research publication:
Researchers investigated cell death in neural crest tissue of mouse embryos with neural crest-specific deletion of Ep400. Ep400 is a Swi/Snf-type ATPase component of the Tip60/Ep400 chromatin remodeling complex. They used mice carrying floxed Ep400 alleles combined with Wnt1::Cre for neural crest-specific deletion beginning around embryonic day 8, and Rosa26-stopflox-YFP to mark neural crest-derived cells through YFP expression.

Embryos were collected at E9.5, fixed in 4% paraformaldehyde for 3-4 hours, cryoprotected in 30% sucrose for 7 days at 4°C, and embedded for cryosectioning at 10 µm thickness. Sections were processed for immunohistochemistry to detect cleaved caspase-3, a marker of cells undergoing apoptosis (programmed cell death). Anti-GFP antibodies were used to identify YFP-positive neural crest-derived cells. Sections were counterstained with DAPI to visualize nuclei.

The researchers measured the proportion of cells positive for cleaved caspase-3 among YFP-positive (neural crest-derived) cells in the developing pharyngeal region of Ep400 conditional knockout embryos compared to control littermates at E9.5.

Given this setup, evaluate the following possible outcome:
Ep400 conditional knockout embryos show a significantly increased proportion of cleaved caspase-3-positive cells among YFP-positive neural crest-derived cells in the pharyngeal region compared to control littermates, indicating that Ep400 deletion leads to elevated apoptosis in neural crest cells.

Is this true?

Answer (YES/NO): YES